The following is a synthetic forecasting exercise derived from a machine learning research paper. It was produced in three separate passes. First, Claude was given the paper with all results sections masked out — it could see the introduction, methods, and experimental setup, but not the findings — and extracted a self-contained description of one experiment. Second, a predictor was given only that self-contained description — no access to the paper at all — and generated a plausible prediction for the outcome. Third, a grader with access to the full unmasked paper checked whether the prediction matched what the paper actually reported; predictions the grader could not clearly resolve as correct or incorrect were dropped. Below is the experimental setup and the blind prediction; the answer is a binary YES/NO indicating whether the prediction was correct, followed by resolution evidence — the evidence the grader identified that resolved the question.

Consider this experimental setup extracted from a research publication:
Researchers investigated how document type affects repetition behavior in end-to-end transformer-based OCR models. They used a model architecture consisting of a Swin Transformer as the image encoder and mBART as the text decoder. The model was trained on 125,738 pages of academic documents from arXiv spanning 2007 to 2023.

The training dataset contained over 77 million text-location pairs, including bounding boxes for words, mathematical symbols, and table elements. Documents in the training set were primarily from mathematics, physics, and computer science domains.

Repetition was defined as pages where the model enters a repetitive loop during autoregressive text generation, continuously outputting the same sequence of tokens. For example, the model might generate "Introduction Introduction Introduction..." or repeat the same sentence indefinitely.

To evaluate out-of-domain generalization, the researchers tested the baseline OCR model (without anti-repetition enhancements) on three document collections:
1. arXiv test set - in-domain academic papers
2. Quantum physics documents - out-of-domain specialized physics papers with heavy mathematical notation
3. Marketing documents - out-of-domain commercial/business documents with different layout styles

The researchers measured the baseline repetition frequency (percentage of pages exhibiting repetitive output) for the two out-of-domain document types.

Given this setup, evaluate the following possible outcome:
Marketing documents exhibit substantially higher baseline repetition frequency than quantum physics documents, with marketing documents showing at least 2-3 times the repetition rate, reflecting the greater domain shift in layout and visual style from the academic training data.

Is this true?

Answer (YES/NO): NO